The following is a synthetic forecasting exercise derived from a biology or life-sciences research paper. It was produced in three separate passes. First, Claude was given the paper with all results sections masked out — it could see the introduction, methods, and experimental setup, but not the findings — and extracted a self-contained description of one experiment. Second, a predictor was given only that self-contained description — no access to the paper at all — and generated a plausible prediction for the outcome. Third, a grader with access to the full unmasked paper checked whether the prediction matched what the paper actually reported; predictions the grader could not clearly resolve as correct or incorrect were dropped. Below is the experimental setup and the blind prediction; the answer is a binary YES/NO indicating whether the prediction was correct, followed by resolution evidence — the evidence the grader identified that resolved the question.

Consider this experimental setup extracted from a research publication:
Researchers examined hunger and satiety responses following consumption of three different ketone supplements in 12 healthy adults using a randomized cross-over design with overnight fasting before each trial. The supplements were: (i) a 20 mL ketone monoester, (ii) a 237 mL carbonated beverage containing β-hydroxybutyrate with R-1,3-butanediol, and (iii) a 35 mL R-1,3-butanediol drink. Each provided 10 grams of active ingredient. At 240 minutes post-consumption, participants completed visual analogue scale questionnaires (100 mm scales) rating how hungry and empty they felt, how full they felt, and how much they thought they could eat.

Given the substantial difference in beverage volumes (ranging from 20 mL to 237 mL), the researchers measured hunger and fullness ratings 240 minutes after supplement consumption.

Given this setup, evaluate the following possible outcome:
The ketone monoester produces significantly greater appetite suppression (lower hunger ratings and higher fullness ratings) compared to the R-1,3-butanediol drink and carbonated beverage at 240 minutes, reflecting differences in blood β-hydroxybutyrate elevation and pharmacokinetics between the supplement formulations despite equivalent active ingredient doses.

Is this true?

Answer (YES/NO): NO